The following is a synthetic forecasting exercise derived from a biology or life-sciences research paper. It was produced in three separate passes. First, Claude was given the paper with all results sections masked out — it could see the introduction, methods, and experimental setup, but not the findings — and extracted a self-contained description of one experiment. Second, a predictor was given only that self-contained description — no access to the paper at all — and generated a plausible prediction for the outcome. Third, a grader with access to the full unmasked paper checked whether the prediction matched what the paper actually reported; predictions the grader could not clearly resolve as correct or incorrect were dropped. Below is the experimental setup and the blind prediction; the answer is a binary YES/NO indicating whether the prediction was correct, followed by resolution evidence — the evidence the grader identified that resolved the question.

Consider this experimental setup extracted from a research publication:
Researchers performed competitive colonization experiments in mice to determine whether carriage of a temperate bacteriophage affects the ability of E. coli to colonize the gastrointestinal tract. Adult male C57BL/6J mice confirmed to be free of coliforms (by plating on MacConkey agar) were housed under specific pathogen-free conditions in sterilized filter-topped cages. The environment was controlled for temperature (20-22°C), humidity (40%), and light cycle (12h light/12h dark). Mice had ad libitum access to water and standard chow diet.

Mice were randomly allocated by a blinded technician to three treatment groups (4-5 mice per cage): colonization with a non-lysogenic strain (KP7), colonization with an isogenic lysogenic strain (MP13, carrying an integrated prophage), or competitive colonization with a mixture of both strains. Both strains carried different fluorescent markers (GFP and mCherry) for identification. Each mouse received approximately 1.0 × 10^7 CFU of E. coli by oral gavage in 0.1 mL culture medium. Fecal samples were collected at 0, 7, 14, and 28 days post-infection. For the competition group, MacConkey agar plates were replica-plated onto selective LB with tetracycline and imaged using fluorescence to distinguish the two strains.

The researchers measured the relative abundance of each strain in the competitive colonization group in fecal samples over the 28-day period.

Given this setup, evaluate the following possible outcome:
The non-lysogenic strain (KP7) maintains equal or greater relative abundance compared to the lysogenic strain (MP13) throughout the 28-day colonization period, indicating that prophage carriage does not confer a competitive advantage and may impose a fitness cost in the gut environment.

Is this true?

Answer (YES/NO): NO